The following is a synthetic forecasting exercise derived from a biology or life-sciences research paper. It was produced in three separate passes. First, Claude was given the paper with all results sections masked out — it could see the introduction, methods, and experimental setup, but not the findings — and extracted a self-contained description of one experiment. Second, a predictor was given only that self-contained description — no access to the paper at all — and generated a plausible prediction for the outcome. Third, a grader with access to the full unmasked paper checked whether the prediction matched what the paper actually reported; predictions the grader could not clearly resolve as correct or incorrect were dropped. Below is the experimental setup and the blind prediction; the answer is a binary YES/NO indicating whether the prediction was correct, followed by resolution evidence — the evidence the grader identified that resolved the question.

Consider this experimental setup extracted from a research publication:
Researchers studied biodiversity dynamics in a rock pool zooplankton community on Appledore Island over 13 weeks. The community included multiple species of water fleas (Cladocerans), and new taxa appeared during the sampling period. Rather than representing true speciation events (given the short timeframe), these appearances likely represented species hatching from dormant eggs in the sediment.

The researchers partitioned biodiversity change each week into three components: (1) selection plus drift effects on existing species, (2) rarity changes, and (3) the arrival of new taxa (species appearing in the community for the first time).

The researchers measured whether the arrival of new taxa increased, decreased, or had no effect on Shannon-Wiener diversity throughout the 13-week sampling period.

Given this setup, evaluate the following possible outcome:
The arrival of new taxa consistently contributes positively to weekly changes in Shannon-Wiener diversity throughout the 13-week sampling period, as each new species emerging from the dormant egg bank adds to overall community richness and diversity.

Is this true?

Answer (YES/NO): YES